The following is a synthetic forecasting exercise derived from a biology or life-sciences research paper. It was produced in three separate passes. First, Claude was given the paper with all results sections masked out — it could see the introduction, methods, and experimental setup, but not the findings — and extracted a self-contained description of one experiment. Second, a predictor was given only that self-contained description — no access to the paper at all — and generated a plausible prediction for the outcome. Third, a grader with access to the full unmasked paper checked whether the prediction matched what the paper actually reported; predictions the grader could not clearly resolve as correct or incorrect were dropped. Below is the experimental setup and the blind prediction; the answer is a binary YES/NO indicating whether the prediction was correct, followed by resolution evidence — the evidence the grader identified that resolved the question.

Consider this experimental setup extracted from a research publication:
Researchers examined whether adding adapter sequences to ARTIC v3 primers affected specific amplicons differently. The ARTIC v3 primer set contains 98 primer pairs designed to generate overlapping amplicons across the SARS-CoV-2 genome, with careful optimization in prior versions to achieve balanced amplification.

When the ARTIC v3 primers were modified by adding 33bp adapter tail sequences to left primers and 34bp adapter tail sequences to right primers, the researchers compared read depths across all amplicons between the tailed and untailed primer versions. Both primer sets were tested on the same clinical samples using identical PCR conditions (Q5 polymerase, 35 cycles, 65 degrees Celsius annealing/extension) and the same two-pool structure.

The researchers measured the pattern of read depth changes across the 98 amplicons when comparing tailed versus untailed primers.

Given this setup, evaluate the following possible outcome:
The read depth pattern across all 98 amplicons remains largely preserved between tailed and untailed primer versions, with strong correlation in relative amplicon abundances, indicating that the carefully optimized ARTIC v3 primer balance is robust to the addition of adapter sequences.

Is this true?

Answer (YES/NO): NO